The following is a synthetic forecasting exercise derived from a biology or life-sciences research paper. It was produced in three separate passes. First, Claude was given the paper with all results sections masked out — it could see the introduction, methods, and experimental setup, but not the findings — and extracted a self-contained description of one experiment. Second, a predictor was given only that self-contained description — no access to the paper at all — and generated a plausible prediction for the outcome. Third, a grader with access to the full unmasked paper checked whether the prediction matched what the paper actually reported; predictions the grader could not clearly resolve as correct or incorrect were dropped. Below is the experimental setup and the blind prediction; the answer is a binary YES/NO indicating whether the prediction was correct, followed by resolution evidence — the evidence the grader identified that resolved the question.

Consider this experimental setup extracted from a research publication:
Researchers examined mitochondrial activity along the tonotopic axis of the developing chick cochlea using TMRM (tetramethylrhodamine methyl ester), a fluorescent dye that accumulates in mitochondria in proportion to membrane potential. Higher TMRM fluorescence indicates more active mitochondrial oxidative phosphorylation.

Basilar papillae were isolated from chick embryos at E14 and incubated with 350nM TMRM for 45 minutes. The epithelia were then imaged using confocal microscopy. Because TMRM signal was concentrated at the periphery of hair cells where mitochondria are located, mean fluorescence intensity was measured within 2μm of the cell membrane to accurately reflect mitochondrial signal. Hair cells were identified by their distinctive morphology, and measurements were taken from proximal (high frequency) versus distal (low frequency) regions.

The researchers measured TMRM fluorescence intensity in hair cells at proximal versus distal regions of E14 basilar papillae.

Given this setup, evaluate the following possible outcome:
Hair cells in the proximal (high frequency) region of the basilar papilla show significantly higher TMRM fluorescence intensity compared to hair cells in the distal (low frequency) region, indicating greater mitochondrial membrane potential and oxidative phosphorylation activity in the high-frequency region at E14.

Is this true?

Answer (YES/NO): NO